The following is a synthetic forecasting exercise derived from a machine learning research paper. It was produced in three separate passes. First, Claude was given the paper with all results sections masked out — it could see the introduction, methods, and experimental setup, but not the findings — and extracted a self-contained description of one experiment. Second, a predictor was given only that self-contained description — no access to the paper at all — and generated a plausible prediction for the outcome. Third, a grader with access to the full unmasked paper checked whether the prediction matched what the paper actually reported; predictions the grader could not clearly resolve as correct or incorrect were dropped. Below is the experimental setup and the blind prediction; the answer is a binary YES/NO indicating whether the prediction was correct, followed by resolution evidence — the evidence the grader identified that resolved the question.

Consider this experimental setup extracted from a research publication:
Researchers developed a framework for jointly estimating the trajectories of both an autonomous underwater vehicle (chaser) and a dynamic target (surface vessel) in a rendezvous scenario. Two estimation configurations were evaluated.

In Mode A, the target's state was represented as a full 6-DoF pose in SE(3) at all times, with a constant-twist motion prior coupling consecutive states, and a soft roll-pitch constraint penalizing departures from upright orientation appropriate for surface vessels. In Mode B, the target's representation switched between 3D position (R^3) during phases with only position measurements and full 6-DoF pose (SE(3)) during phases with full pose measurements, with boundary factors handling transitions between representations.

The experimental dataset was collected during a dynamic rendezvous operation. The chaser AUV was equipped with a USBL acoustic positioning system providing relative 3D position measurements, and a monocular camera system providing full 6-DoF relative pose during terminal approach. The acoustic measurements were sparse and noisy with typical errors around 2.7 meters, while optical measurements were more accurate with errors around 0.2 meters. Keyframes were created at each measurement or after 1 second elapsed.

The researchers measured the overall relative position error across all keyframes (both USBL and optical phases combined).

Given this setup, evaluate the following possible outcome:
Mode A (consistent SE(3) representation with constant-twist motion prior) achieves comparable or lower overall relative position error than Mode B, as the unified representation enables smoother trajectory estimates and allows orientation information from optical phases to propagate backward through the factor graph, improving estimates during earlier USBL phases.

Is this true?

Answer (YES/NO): YES